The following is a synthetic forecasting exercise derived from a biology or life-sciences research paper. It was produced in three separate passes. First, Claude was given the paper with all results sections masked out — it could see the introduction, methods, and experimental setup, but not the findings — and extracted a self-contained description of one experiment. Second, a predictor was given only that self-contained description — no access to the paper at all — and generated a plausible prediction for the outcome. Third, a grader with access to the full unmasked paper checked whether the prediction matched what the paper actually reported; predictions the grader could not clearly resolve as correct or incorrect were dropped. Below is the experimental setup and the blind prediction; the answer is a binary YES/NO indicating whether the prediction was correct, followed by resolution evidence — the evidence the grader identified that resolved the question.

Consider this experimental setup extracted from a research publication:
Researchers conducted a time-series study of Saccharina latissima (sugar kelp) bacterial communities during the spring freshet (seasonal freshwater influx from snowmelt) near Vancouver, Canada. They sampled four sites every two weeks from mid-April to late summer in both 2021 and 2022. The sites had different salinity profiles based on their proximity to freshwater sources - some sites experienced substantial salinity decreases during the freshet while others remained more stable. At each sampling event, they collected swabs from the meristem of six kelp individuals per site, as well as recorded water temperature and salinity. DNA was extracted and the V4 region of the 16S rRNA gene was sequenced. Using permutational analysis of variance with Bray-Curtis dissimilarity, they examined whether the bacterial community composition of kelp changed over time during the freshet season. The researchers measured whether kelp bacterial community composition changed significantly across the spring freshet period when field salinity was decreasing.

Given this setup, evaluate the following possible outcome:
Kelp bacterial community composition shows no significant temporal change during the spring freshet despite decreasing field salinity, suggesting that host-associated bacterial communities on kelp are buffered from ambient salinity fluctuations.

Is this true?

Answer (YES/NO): NO